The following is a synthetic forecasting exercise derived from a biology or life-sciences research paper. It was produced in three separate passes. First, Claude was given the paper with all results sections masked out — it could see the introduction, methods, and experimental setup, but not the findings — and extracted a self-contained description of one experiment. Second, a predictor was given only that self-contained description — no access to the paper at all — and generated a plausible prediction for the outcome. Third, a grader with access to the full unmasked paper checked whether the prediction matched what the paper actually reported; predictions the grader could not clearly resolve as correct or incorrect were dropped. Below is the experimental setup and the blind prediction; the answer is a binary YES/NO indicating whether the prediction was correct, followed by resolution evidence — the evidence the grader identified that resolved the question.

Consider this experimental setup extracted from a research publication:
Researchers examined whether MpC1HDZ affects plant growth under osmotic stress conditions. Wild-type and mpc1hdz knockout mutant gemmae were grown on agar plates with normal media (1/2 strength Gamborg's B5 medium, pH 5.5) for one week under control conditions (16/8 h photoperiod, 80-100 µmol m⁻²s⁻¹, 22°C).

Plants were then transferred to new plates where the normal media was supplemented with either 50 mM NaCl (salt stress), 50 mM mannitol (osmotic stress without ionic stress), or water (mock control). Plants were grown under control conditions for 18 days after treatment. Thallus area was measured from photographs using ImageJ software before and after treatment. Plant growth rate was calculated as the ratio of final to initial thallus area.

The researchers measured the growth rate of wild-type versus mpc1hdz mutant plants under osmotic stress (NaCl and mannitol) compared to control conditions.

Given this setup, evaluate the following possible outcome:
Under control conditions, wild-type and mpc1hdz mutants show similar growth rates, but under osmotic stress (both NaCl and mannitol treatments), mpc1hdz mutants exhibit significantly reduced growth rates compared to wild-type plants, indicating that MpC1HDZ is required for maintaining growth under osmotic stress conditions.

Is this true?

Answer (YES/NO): NO